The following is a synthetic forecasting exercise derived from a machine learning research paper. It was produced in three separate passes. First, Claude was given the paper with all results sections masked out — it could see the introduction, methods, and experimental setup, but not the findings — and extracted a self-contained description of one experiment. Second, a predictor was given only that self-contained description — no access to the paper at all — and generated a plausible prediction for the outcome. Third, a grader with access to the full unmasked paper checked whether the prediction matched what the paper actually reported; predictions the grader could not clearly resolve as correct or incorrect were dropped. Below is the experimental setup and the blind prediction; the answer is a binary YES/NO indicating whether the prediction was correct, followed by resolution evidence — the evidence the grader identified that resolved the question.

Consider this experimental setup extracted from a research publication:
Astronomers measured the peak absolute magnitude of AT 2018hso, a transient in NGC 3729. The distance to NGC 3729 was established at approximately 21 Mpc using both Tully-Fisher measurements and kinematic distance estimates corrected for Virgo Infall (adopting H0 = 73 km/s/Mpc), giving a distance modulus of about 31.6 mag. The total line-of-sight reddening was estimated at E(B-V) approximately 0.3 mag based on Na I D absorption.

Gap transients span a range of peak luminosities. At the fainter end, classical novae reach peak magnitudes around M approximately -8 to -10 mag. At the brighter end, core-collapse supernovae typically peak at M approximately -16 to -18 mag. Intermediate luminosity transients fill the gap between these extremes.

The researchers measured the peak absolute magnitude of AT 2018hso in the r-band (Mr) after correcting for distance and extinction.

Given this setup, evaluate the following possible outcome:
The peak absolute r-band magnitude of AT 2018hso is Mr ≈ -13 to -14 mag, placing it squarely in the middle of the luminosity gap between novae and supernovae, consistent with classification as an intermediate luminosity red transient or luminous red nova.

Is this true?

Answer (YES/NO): YES